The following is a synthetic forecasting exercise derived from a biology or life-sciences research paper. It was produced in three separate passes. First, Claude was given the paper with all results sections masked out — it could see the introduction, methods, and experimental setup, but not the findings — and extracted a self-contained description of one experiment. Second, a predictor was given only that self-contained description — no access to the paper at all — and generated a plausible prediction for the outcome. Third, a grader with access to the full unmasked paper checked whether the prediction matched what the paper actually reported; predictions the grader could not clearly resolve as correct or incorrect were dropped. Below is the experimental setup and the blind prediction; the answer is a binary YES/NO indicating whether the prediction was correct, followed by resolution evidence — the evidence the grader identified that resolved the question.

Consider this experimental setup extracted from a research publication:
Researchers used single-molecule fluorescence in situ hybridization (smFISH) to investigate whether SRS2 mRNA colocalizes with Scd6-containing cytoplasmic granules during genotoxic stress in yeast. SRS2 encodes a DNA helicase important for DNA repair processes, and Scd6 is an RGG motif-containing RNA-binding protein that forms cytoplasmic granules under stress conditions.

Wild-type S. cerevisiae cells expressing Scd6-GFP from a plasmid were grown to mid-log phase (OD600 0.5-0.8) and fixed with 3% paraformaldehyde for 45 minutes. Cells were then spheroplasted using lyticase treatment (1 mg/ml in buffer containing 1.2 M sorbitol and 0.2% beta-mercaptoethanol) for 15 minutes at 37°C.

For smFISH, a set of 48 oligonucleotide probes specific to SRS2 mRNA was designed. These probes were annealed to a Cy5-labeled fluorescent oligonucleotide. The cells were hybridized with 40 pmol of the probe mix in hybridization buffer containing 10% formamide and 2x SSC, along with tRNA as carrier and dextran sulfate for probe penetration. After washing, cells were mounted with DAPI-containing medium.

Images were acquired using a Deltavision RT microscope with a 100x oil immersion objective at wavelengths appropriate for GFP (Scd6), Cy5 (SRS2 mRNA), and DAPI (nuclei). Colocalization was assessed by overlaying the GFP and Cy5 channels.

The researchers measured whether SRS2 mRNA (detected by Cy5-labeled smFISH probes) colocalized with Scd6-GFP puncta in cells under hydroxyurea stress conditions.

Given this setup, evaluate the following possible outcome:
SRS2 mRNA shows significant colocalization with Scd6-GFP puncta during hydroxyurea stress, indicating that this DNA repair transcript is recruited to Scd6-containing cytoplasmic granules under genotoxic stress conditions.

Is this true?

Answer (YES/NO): YES